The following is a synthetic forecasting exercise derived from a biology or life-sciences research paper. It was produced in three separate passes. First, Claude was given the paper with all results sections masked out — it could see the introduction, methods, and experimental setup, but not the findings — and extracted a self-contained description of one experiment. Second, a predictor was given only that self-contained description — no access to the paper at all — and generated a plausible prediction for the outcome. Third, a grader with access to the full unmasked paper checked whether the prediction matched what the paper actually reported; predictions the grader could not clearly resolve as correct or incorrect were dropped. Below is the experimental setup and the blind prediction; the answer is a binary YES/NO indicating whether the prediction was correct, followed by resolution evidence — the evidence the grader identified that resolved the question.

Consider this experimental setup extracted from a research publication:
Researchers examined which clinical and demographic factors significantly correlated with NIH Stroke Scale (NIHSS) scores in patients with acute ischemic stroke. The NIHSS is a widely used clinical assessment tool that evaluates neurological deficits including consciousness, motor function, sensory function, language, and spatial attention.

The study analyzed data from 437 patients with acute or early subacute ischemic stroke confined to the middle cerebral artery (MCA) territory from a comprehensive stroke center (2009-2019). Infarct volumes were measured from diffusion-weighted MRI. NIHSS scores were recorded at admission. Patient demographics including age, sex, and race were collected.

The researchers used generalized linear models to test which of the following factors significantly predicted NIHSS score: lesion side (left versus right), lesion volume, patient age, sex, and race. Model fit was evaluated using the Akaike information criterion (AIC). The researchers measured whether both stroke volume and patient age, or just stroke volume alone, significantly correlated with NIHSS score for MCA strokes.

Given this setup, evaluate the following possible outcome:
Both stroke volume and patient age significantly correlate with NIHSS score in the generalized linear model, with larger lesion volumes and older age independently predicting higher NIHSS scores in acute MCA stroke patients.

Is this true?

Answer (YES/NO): YES